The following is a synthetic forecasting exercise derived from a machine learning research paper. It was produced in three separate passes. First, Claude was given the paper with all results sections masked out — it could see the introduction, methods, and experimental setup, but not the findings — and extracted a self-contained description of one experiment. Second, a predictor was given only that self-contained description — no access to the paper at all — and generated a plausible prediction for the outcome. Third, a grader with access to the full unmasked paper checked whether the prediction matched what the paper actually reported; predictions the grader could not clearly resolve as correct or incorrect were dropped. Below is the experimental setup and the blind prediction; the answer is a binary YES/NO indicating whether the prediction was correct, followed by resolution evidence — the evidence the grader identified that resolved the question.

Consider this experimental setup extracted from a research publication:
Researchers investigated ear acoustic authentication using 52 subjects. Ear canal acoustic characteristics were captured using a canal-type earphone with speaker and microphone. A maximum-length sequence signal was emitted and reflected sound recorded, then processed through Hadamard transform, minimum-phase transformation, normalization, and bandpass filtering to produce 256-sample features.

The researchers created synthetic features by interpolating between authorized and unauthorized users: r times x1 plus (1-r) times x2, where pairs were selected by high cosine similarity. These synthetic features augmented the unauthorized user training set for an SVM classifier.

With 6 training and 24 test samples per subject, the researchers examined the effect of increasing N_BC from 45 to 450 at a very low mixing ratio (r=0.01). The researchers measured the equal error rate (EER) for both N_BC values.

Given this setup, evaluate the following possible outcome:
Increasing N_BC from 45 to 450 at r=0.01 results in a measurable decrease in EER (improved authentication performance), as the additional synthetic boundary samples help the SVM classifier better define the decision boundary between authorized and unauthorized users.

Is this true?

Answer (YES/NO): YES